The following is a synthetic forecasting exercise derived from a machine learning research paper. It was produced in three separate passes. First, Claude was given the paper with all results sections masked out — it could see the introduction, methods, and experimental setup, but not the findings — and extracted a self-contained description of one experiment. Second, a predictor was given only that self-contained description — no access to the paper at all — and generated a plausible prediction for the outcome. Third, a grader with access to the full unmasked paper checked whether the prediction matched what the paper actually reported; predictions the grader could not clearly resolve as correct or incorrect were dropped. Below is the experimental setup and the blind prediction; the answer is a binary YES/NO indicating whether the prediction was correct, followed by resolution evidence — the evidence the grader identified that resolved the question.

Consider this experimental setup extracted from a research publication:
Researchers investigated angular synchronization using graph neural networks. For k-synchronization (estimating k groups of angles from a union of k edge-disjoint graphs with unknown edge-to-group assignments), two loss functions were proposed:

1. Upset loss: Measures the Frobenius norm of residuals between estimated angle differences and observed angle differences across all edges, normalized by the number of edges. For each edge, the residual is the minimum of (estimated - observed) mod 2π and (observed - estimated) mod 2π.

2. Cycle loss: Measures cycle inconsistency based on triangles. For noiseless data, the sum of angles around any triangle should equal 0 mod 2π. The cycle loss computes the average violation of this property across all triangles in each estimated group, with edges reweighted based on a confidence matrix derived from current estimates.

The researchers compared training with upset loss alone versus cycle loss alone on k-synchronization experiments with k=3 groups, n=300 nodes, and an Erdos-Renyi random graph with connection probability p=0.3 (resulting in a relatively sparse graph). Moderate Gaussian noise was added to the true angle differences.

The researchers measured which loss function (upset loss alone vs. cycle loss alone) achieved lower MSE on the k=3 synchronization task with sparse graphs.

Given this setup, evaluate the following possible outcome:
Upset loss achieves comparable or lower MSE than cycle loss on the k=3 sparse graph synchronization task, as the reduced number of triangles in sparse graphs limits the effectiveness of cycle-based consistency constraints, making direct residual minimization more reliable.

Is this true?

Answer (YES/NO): NO